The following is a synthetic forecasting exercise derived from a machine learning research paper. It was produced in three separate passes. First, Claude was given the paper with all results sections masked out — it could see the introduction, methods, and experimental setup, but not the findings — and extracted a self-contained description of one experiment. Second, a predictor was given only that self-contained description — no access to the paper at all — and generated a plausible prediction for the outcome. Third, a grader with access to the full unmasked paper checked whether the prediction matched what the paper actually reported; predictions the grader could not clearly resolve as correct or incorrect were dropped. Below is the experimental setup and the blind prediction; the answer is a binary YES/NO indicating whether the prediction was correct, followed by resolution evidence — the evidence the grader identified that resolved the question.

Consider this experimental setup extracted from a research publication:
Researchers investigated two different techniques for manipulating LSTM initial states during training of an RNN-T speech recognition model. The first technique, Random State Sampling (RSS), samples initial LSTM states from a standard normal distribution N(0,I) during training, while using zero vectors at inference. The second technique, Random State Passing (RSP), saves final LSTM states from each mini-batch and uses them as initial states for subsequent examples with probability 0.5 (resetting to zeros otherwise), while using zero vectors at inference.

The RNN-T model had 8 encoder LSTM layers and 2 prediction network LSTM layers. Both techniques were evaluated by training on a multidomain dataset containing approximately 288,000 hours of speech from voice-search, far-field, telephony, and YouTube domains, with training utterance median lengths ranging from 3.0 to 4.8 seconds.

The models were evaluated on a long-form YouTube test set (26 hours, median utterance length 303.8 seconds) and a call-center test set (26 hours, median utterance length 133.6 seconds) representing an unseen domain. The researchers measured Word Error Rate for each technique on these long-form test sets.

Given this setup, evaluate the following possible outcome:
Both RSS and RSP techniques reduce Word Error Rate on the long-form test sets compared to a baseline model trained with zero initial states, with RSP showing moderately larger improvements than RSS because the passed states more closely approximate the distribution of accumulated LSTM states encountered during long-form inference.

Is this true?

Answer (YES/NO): NO